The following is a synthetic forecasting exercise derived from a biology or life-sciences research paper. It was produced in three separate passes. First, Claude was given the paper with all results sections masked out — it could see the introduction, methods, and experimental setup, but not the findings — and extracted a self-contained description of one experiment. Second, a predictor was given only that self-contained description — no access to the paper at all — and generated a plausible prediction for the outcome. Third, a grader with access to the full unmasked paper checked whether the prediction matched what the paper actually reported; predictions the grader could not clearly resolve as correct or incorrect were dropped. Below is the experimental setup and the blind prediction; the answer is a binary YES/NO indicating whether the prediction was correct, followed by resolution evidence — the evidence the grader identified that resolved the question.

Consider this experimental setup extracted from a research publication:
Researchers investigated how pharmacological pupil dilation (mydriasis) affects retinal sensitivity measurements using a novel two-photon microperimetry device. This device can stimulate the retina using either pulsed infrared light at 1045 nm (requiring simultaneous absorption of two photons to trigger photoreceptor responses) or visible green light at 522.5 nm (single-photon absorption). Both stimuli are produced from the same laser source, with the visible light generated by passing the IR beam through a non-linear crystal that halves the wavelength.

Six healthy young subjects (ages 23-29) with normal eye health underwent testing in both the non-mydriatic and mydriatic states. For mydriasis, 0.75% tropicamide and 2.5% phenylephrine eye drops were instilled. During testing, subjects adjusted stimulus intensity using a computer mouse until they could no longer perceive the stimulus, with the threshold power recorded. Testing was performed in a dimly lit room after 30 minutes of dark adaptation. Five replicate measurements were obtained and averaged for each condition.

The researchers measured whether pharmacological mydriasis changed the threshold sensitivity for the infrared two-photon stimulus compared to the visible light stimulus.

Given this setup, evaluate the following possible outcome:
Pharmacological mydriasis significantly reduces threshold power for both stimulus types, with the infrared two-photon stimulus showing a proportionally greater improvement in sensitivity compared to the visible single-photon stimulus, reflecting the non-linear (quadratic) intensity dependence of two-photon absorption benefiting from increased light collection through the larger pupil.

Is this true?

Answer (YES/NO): NO